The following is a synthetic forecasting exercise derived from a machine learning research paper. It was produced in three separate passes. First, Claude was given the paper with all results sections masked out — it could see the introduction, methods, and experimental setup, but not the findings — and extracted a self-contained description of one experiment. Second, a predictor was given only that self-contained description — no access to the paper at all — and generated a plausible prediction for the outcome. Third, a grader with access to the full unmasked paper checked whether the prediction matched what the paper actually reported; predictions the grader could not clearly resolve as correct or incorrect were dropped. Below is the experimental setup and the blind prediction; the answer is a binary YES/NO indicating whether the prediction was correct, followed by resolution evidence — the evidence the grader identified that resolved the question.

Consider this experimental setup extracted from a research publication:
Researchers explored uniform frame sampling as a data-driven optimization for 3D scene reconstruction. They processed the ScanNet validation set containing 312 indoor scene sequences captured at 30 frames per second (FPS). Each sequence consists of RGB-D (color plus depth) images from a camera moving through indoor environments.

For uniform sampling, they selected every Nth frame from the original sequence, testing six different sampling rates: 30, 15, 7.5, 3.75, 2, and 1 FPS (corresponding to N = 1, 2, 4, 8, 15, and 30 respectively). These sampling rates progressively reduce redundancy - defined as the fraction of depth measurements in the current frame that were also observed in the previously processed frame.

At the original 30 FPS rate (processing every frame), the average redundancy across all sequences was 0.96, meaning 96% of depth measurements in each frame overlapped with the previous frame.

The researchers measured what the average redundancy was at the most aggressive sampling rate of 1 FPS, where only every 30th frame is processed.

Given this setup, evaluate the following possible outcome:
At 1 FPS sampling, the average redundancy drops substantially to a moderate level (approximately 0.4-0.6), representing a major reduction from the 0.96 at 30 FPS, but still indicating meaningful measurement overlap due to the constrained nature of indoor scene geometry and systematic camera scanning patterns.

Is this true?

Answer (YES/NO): YES